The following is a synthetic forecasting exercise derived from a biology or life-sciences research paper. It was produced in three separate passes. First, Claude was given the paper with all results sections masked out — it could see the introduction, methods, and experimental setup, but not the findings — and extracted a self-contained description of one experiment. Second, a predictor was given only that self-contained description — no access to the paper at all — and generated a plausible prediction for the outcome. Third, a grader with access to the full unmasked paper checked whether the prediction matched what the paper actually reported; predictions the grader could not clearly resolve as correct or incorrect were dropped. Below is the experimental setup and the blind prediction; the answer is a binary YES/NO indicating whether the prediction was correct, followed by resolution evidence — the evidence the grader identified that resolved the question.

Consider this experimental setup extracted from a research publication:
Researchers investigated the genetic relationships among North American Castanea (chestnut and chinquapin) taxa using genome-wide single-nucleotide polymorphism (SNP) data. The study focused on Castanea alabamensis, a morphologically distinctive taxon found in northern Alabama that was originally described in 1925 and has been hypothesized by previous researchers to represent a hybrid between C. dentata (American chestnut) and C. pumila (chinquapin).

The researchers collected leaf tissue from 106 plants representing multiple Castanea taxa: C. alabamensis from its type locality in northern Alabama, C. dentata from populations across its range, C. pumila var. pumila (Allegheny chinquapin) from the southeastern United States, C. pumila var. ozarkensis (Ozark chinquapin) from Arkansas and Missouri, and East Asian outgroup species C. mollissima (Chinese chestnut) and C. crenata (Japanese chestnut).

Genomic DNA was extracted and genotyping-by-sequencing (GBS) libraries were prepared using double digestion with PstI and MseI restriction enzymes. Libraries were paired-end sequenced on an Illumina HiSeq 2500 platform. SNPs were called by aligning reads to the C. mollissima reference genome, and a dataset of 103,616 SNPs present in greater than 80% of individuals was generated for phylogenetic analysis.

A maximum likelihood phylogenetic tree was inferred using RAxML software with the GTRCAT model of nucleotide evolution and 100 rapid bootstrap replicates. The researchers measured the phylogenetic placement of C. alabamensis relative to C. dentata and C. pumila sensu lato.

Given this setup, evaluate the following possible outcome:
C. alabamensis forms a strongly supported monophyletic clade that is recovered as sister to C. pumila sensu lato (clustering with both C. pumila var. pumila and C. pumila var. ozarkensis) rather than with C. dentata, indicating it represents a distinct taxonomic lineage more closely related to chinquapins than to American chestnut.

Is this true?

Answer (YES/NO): NO